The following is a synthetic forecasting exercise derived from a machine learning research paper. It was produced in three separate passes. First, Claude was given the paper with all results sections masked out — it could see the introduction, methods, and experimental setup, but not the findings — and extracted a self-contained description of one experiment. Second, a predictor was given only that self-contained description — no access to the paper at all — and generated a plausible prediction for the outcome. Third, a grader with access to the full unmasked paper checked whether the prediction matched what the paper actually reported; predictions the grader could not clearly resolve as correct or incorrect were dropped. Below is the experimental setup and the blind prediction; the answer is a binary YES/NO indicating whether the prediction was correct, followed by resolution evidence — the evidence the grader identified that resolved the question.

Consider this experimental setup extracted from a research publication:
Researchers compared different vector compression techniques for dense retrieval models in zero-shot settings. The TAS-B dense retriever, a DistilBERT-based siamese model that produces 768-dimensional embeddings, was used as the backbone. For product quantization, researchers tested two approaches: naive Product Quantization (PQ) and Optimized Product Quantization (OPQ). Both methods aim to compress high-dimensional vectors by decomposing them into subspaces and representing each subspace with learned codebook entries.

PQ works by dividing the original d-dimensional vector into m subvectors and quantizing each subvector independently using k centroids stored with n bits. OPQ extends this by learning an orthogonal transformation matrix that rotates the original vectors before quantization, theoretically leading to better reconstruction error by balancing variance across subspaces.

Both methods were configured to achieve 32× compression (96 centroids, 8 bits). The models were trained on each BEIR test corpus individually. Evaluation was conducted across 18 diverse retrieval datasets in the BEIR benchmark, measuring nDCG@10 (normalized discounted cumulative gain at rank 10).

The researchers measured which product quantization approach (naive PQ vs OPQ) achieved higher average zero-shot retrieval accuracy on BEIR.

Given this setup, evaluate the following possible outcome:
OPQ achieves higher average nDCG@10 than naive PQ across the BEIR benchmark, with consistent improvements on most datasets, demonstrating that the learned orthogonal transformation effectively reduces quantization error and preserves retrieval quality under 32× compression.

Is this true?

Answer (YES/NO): NO